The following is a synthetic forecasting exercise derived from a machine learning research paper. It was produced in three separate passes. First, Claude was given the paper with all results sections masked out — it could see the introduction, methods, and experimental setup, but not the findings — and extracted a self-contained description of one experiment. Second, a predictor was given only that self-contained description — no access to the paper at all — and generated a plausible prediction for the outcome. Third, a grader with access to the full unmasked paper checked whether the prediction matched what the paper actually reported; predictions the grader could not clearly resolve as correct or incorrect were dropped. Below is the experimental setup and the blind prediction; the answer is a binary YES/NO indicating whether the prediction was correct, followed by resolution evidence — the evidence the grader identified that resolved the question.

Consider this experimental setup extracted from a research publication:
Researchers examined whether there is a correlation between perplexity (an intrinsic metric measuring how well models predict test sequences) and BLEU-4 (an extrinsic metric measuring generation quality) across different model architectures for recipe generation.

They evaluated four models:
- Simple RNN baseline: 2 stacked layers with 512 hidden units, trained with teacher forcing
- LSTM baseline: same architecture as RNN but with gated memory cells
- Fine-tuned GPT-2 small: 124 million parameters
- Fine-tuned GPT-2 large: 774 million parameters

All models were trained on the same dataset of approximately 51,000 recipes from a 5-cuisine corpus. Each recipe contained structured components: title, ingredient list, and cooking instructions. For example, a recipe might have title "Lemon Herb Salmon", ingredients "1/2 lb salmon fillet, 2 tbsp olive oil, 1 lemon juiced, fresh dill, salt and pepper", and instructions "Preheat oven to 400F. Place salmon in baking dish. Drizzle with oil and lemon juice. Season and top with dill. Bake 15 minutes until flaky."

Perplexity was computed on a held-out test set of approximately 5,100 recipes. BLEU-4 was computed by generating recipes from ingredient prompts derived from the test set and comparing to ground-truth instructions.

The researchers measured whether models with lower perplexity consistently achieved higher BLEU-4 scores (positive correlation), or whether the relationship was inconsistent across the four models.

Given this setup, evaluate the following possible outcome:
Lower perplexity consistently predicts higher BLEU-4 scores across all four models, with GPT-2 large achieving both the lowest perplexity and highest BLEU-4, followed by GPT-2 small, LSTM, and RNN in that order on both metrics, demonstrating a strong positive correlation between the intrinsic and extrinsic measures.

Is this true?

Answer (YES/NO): YES